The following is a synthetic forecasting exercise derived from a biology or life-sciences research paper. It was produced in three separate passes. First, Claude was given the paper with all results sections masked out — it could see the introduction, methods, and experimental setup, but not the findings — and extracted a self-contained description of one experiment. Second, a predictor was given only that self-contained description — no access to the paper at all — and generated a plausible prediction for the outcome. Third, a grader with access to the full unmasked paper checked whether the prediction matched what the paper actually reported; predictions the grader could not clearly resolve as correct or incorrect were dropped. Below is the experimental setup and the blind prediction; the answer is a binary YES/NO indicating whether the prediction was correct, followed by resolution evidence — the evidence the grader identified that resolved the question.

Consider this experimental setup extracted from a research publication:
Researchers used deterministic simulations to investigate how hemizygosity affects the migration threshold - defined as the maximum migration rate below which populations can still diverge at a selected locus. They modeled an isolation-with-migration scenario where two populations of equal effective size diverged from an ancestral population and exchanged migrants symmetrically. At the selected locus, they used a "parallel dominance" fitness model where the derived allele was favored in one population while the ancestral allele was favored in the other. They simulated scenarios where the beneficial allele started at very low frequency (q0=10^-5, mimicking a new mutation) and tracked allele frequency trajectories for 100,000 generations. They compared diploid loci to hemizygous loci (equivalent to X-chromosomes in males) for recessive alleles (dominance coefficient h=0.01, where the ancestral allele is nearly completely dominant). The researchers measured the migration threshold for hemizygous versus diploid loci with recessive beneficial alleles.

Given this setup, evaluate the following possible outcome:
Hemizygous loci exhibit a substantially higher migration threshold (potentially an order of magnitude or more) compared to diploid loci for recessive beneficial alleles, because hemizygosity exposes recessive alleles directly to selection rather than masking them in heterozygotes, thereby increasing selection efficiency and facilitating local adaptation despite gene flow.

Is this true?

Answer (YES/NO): YES